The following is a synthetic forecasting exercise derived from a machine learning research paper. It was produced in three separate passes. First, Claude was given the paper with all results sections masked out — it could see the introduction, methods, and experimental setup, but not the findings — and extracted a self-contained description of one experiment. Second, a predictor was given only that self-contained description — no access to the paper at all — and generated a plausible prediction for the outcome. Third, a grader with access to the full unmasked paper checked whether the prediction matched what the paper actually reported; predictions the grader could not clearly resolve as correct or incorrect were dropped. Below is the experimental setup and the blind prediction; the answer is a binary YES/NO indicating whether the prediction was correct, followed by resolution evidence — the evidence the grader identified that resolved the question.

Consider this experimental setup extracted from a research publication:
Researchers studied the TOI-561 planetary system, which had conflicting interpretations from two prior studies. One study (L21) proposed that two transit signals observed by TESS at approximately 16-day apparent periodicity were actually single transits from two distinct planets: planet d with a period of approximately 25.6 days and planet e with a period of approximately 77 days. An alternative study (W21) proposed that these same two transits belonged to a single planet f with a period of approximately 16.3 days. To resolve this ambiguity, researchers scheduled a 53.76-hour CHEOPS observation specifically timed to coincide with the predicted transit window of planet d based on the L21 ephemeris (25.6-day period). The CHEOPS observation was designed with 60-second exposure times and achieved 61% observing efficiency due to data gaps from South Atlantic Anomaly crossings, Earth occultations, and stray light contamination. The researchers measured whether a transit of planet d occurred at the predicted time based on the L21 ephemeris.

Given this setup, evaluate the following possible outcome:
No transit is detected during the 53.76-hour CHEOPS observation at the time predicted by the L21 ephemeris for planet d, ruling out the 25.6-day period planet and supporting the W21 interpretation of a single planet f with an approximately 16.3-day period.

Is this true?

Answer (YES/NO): NO